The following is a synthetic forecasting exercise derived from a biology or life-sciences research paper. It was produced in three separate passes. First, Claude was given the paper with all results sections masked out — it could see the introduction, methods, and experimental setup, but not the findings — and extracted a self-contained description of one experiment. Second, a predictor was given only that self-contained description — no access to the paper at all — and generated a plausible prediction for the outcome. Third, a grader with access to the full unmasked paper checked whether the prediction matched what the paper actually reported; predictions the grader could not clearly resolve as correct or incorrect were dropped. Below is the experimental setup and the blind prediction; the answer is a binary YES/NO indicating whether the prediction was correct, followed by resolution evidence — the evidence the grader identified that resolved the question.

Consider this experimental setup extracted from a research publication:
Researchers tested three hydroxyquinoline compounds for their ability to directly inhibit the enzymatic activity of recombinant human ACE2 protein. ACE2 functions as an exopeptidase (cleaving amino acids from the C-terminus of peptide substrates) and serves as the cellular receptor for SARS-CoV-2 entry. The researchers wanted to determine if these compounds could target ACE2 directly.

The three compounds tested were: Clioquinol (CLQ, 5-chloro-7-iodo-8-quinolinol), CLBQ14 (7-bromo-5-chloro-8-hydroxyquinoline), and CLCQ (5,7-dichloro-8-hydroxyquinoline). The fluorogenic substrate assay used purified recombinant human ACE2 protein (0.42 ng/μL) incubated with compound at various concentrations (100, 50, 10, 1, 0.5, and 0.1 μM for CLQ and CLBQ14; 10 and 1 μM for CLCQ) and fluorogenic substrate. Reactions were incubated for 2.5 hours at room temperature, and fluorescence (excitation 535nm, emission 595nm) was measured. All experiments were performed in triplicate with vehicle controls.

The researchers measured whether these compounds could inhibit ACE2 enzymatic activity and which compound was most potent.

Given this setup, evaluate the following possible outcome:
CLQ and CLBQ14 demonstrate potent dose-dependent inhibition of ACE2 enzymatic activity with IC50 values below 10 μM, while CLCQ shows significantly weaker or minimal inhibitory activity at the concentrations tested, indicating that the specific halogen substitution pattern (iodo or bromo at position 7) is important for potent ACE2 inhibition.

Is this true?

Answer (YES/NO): NO